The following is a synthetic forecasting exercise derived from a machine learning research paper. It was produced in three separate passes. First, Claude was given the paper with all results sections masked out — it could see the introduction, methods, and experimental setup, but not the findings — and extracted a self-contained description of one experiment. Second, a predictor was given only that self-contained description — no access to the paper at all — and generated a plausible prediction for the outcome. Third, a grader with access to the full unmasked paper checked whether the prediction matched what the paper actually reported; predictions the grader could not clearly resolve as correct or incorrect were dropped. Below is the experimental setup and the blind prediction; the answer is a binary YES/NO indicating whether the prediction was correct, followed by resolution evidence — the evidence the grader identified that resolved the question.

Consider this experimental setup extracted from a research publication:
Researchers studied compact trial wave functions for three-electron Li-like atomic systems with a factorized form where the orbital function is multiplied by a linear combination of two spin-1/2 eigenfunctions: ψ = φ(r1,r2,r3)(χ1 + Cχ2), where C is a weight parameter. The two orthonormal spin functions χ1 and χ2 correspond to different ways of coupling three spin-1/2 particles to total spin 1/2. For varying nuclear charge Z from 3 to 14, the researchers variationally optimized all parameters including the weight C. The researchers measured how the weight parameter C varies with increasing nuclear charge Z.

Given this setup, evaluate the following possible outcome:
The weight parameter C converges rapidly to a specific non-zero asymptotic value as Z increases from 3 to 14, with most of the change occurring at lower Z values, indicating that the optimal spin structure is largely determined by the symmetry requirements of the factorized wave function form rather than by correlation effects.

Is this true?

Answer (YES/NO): NO